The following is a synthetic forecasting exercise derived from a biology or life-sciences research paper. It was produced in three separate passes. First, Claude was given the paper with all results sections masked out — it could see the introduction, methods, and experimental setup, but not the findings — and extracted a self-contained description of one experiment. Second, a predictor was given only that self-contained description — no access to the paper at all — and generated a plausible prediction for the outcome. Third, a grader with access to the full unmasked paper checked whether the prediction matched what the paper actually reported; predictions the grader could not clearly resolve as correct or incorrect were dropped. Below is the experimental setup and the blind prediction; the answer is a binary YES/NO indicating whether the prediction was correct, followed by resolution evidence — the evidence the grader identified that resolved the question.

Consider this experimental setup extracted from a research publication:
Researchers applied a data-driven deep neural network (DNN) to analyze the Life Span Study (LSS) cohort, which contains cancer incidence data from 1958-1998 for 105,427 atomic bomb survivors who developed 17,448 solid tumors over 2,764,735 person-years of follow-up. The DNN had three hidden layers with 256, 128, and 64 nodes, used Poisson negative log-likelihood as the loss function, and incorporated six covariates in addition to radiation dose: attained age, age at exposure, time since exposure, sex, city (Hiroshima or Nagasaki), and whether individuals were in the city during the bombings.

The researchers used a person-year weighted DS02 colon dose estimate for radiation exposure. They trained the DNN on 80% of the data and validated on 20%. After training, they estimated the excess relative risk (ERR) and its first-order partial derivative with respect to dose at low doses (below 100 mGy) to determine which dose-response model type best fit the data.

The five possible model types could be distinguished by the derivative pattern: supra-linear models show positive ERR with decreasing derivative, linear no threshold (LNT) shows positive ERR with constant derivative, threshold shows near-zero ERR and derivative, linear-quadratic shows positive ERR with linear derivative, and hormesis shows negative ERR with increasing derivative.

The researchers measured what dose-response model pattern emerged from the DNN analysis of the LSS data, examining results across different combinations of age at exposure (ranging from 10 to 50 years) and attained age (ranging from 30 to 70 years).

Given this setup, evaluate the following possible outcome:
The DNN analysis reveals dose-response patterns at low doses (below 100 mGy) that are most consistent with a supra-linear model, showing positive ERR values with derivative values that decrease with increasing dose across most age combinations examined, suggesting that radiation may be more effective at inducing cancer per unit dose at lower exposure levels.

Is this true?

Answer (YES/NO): NO